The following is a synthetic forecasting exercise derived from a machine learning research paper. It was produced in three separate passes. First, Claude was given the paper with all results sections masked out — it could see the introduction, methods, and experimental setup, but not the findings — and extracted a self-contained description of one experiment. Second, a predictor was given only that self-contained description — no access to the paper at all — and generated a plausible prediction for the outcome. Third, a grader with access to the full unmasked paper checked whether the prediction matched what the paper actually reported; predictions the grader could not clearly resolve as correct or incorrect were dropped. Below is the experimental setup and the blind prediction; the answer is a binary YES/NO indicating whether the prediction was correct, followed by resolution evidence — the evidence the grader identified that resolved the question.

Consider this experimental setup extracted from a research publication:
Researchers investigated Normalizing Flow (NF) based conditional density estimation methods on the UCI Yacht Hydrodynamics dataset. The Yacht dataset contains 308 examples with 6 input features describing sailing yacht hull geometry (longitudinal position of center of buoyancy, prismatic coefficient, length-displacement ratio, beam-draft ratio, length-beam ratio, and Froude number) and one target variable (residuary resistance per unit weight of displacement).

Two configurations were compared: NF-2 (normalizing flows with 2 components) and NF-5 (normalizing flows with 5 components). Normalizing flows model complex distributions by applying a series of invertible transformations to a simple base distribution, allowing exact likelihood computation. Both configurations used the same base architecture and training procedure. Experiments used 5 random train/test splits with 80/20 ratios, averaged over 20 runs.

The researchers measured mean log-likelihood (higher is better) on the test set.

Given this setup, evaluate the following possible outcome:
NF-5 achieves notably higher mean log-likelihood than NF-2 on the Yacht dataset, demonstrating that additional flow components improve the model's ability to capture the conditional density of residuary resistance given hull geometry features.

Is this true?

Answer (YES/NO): NO